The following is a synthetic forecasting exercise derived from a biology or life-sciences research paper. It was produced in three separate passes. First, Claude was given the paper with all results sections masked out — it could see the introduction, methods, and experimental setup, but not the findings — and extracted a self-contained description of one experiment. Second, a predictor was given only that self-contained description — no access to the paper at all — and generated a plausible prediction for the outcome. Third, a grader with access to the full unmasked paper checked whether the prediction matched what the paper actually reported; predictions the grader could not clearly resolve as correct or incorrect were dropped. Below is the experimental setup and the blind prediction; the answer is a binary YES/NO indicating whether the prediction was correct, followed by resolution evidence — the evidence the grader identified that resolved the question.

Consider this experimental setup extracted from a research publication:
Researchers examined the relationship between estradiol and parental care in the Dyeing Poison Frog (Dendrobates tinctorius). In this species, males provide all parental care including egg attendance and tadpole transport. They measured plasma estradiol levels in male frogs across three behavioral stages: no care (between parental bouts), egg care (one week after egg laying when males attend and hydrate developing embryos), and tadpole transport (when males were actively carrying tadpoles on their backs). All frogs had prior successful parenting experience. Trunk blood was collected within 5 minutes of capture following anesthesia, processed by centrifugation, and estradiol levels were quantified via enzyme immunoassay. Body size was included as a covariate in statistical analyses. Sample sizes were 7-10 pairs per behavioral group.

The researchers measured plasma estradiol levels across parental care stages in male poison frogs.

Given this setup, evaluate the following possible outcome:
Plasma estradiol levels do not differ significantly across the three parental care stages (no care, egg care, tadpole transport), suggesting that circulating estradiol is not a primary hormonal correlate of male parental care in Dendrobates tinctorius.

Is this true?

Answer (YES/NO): YES